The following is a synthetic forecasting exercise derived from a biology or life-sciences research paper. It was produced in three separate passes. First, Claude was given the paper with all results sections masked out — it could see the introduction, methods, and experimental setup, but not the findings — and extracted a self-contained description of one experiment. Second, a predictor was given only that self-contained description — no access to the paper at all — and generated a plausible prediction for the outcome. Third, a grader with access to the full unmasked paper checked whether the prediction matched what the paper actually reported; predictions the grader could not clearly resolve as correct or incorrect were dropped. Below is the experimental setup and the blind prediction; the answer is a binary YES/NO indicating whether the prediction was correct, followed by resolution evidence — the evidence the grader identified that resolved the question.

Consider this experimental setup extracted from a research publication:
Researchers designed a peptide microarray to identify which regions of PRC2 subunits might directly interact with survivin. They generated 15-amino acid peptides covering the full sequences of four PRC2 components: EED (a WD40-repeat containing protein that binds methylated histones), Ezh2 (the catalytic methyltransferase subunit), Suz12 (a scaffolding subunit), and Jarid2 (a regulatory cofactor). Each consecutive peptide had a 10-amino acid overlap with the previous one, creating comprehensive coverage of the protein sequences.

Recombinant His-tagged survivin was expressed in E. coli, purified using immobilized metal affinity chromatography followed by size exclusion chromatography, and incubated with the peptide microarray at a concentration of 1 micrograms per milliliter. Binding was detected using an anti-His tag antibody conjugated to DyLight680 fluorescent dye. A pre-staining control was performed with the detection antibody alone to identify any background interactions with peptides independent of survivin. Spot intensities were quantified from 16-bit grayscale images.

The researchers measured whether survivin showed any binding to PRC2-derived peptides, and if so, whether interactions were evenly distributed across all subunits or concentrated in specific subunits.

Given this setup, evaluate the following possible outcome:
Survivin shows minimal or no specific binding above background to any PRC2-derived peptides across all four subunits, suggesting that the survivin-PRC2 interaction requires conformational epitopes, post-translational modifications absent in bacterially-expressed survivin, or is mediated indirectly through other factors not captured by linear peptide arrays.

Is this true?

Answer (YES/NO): NO